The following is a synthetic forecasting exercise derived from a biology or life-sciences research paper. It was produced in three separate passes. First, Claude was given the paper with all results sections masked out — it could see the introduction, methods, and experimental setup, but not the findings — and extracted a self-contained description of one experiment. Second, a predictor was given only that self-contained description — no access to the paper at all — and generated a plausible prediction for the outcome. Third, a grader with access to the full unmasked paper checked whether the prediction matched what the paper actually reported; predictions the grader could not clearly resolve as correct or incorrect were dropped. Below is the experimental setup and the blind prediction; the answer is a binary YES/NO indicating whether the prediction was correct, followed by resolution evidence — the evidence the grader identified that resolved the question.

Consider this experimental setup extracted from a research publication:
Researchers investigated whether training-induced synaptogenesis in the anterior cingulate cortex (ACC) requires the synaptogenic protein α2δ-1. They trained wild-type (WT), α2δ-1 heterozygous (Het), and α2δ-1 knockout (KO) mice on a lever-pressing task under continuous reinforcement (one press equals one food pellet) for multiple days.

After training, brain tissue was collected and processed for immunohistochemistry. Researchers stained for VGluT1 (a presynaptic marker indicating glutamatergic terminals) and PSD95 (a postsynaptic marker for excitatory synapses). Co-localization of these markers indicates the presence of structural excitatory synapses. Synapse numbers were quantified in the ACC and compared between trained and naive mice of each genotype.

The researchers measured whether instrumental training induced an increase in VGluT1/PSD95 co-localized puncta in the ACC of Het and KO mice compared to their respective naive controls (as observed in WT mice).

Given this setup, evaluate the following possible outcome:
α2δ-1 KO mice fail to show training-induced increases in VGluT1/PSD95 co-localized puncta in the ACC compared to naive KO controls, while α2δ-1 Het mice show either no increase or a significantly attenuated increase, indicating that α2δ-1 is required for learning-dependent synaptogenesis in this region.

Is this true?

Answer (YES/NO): YES